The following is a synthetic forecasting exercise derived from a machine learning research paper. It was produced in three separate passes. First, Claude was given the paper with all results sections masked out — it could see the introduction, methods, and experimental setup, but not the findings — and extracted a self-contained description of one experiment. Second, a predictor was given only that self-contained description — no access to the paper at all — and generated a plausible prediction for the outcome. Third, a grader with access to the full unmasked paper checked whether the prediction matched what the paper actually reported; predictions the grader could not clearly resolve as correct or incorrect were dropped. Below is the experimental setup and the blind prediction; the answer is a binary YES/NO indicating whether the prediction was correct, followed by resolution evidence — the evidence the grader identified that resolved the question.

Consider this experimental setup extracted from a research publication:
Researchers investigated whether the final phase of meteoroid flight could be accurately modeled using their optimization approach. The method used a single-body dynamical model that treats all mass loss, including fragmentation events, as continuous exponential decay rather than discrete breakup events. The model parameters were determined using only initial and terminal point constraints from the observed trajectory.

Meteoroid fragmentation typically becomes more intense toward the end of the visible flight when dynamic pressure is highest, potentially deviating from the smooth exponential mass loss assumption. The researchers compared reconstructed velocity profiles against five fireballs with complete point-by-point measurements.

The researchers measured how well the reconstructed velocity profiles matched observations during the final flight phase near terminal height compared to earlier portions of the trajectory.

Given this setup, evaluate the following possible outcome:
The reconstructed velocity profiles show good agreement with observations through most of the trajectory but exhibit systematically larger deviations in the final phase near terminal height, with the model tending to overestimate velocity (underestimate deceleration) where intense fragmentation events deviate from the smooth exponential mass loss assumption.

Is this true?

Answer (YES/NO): NO